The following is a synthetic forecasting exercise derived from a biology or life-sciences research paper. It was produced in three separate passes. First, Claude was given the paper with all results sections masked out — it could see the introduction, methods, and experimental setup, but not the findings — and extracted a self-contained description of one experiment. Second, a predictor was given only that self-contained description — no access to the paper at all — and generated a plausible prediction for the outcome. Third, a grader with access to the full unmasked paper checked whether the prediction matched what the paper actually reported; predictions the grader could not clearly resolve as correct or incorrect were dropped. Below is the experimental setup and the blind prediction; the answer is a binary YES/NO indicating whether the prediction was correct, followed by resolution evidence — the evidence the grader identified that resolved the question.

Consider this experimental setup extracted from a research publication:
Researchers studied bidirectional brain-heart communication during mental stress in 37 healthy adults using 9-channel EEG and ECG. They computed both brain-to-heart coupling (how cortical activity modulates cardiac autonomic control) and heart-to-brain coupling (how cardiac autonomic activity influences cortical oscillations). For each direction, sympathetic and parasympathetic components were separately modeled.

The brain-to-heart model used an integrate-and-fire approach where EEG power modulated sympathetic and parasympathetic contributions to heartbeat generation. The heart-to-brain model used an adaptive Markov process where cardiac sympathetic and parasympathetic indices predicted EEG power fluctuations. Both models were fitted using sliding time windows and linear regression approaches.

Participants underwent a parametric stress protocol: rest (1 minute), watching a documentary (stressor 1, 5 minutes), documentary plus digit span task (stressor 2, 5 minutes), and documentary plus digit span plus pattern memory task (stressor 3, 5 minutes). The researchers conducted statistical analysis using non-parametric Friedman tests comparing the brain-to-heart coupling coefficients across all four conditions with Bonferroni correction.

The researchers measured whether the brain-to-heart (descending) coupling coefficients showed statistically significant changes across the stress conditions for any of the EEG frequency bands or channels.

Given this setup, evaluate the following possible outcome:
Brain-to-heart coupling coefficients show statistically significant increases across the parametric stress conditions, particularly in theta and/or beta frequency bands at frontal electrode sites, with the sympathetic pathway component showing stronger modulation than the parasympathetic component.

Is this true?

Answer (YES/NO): NO